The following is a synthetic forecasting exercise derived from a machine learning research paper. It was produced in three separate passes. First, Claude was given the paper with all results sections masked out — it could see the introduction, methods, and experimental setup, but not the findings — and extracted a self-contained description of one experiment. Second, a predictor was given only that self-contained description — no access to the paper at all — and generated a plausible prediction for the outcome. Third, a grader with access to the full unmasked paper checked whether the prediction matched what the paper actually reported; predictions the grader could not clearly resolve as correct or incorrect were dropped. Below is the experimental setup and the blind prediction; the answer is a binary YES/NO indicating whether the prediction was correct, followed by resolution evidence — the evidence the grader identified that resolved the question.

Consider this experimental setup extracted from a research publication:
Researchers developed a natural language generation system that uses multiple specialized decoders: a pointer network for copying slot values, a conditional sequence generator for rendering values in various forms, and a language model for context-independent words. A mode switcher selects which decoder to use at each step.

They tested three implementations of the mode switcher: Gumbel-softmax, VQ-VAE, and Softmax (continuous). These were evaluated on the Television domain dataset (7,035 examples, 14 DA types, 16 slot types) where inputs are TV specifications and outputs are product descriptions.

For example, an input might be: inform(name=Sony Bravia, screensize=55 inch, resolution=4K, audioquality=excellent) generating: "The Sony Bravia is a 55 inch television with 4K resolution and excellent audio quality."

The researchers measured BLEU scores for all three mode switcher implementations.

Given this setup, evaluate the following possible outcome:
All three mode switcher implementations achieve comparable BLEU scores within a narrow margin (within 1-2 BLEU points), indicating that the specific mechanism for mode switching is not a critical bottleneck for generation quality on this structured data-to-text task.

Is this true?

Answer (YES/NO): NO